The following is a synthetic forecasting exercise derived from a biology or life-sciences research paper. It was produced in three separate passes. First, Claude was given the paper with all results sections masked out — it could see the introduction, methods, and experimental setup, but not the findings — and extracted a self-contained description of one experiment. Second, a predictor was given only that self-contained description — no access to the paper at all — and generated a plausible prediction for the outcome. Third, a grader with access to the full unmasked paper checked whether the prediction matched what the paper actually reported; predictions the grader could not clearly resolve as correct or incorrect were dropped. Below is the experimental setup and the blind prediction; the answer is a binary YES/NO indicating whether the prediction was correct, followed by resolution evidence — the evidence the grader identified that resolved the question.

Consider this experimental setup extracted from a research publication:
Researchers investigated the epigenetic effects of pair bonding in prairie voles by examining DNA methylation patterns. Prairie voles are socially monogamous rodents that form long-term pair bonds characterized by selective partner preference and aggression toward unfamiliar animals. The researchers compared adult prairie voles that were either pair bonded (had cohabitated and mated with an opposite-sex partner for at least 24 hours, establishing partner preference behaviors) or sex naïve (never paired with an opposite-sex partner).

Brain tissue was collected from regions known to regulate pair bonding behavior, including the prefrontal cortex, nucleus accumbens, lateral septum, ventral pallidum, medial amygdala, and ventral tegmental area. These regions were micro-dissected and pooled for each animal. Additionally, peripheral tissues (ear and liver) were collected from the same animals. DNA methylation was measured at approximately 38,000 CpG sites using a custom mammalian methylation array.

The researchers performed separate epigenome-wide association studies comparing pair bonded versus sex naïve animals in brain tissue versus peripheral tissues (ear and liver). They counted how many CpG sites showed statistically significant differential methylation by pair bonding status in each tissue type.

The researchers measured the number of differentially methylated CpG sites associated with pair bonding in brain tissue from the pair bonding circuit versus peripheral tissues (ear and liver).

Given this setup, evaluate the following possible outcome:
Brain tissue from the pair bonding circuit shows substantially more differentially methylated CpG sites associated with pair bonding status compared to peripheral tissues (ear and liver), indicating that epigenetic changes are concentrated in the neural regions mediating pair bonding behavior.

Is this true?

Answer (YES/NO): NO